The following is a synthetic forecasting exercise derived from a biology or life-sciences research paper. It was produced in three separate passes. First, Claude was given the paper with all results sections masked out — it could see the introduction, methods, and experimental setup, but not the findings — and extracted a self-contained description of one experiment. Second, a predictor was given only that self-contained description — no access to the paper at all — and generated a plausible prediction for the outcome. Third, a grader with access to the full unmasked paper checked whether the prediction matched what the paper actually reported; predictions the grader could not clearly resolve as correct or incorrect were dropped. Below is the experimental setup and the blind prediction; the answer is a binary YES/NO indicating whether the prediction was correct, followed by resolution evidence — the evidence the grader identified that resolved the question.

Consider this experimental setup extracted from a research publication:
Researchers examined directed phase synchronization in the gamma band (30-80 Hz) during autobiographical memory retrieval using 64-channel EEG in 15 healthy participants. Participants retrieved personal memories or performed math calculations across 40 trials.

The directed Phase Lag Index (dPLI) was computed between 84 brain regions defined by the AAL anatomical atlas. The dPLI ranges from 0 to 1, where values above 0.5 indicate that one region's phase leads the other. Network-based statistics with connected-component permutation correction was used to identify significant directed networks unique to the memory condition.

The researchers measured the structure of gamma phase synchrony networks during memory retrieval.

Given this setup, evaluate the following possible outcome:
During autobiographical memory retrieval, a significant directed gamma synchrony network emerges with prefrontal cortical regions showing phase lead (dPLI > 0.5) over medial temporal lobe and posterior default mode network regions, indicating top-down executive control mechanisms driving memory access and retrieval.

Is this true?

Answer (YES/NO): NO